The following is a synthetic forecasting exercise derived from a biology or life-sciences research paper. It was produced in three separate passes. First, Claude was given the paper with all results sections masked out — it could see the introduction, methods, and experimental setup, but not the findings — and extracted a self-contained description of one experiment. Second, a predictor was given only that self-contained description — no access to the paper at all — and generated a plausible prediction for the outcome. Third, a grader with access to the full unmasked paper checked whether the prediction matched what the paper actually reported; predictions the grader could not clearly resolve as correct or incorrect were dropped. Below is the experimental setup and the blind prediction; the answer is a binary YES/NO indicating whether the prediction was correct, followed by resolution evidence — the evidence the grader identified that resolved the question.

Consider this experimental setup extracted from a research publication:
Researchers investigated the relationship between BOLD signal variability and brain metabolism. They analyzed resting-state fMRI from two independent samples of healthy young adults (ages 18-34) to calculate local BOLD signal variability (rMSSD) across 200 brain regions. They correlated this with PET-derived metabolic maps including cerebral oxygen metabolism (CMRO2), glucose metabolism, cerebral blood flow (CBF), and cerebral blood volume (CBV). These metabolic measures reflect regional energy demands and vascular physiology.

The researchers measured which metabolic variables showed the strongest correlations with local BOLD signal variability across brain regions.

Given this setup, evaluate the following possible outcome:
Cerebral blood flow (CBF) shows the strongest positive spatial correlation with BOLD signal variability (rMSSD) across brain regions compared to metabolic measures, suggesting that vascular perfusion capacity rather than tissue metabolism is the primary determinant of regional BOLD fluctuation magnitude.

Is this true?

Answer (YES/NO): NO